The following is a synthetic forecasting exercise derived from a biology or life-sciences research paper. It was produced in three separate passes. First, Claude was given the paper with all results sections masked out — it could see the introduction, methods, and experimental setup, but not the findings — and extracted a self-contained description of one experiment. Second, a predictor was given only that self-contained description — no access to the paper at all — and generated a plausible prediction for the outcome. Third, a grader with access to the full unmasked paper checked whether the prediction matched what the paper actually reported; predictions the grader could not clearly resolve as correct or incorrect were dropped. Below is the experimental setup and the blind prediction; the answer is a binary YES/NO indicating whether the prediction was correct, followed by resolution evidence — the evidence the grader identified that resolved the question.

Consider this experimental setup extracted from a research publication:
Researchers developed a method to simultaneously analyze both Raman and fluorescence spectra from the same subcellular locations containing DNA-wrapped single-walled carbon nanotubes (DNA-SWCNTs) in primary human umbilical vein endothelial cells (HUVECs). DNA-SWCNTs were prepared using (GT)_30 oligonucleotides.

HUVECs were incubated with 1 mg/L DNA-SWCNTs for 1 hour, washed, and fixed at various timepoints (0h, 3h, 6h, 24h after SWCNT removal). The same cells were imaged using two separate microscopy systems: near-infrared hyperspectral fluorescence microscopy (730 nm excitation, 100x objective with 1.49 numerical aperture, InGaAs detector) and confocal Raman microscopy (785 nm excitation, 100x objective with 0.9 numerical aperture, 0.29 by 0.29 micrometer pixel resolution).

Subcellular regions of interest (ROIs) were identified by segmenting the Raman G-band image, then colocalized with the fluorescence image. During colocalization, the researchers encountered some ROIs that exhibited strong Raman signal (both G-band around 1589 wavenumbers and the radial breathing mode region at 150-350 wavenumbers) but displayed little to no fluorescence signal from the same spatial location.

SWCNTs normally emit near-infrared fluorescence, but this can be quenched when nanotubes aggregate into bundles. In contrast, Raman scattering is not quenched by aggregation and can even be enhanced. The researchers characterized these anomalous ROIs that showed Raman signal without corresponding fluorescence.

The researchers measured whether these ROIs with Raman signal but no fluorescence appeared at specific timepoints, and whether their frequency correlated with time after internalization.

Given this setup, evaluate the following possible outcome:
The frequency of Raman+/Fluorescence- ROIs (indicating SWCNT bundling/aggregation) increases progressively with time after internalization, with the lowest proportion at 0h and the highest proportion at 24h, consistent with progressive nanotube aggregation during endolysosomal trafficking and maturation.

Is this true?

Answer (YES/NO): YES